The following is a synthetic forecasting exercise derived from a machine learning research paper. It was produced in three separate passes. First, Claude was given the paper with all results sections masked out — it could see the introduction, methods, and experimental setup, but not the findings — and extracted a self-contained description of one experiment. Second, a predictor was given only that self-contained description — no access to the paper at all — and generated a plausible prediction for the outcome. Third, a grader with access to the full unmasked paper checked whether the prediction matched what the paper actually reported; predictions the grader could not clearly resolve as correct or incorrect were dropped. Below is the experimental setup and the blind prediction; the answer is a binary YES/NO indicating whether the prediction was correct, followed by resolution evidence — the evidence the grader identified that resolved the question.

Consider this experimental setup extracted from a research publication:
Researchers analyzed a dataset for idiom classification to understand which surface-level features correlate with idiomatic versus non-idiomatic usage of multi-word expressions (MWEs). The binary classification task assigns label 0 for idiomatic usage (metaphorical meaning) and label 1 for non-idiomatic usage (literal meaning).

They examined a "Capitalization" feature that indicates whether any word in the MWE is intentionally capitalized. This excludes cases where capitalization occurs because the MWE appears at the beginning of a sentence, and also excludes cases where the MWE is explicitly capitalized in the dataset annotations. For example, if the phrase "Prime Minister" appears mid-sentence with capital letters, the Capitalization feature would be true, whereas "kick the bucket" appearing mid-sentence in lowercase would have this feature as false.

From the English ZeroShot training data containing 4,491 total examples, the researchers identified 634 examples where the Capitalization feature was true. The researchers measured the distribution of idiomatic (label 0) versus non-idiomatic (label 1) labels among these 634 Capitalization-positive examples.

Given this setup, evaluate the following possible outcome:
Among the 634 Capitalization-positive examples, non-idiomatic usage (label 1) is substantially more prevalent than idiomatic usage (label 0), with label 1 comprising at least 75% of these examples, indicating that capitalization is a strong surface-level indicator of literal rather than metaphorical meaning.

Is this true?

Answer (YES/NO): YES